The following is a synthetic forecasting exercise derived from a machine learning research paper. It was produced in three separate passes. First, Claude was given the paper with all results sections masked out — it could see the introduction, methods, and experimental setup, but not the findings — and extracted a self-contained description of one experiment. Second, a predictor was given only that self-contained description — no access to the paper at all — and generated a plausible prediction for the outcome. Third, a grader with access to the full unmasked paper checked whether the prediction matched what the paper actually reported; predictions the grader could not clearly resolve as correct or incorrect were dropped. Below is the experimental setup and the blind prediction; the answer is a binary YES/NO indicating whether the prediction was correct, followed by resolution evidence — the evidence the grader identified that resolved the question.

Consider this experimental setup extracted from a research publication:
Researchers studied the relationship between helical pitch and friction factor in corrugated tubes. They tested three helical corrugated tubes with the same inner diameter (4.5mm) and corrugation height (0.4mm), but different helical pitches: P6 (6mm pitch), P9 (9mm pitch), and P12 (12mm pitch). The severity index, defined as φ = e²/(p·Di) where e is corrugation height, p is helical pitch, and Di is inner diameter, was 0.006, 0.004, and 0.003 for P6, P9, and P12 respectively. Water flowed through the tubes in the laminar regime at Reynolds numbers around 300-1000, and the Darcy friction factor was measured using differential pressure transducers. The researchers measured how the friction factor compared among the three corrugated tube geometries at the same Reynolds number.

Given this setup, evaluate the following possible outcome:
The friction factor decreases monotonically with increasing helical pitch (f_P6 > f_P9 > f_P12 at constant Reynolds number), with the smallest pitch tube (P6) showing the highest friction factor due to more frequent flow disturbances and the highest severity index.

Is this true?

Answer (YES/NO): YES